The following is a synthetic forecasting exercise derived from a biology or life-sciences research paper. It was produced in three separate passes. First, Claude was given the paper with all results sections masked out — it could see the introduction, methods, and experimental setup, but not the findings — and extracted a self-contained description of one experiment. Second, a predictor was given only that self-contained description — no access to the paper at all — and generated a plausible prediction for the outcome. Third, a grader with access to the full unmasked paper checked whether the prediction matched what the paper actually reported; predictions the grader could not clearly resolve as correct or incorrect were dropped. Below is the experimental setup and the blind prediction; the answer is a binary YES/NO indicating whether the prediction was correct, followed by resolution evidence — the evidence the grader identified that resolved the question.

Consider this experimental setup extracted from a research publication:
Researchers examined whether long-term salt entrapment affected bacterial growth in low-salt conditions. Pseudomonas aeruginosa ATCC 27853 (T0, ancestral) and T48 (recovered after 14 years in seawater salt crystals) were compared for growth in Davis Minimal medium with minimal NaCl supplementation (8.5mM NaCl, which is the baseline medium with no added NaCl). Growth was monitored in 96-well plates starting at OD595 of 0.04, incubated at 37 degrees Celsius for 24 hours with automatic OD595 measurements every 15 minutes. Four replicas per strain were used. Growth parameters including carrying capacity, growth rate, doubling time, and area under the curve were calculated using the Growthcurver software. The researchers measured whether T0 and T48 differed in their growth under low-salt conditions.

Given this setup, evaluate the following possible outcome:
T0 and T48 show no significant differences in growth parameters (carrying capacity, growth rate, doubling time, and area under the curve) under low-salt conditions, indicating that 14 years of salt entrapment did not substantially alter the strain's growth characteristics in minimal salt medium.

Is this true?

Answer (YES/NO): NO